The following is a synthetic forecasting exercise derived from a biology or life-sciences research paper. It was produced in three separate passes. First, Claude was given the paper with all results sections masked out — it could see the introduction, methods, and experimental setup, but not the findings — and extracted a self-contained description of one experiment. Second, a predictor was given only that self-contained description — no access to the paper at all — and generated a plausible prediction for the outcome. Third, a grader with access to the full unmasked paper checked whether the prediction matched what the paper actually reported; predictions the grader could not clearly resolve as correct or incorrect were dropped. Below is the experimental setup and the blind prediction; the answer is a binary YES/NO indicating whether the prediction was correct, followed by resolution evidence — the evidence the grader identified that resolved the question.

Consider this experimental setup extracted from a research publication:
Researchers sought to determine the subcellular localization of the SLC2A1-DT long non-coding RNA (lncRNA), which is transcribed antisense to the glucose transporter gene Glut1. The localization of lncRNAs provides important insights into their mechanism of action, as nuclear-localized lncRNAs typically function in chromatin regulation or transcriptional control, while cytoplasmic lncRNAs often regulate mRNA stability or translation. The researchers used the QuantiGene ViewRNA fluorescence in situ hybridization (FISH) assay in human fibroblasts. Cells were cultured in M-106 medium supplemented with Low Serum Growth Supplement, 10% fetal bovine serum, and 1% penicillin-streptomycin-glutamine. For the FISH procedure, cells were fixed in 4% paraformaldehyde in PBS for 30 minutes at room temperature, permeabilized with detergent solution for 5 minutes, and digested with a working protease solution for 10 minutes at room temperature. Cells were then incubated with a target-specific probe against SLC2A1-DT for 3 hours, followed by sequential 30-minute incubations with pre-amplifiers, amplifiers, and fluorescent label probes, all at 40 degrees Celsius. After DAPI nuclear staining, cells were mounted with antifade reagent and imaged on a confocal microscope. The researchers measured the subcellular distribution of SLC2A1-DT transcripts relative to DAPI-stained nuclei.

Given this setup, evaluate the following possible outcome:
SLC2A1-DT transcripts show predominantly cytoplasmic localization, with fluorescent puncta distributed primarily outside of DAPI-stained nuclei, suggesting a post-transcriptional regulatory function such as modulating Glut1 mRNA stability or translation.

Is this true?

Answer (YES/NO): NO